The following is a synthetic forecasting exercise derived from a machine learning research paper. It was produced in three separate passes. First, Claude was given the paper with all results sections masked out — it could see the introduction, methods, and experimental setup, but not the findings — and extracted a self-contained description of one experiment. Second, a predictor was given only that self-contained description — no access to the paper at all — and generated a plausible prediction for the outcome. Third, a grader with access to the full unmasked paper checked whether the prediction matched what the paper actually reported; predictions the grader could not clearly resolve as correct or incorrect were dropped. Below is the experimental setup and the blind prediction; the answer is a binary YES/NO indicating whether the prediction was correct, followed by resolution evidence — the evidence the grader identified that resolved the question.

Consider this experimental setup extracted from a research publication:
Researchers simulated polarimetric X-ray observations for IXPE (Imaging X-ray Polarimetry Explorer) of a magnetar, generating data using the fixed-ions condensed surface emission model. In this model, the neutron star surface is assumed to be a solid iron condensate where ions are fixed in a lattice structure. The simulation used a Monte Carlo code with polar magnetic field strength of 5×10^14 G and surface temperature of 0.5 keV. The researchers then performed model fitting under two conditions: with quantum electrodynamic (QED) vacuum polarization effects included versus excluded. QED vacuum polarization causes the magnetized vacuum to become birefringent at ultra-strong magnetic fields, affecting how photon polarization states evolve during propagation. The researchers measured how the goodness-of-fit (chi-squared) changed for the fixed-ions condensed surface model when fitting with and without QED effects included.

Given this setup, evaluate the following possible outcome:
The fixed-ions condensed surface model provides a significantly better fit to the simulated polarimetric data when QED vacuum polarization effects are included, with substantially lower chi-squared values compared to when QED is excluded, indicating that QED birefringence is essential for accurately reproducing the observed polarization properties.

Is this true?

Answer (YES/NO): NO